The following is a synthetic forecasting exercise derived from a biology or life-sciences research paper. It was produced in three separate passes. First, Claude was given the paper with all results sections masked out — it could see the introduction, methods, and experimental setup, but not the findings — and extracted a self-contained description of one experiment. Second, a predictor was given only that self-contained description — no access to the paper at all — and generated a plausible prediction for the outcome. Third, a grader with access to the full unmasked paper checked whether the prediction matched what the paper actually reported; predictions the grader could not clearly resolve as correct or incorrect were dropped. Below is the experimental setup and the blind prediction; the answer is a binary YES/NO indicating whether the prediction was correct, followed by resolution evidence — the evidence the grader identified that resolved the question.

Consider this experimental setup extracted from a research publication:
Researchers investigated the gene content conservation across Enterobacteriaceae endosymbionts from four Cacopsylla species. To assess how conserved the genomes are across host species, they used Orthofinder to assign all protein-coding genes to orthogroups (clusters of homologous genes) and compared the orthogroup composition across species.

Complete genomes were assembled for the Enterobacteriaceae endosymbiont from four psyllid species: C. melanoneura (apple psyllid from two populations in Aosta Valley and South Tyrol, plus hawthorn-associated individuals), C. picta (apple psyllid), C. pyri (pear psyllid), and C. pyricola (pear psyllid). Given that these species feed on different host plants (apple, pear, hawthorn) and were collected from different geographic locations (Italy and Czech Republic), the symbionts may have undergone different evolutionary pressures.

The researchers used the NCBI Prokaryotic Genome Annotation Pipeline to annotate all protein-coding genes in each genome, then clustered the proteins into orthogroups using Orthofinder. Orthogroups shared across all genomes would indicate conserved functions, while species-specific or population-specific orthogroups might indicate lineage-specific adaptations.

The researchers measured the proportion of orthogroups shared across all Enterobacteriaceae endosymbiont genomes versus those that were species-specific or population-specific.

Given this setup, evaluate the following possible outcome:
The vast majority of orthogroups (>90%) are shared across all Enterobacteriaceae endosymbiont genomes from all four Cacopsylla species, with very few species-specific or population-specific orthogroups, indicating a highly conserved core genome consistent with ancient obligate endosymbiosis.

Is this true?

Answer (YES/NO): YES